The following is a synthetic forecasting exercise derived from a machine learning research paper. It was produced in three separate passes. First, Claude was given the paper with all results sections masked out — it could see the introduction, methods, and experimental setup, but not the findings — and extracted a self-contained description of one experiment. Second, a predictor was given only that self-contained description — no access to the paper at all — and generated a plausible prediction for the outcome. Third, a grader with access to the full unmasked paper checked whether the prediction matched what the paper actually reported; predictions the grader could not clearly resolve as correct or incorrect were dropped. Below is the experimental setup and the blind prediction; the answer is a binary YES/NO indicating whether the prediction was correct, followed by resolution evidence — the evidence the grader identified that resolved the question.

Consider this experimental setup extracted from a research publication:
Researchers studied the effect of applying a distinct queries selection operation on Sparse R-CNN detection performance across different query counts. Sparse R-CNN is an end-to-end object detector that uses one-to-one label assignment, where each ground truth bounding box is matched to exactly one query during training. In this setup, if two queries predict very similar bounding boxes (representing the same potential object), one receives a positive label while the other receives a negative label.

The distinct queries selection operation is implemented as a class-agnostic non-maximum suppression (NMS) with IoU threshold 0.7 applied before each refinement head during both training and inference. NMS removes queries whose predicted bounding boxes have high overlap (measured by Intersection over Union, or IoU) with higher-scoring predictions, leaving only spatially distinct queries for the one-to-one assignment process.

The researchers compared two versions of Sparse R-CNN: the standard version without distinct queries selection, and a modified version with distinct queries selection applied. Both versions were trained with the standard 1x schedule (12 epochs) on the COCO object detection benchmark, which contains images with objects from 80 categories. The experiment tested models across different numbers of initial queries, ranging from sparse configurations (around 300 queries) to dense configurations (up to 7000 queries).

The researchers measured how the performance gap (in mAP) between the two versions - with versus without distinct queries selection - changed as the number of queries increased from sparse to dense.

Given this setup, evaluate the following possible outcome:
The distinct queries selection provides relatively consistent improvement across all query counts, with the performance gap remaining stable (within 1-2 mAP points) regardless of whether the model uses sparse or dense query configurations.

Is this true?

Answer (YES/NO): NO